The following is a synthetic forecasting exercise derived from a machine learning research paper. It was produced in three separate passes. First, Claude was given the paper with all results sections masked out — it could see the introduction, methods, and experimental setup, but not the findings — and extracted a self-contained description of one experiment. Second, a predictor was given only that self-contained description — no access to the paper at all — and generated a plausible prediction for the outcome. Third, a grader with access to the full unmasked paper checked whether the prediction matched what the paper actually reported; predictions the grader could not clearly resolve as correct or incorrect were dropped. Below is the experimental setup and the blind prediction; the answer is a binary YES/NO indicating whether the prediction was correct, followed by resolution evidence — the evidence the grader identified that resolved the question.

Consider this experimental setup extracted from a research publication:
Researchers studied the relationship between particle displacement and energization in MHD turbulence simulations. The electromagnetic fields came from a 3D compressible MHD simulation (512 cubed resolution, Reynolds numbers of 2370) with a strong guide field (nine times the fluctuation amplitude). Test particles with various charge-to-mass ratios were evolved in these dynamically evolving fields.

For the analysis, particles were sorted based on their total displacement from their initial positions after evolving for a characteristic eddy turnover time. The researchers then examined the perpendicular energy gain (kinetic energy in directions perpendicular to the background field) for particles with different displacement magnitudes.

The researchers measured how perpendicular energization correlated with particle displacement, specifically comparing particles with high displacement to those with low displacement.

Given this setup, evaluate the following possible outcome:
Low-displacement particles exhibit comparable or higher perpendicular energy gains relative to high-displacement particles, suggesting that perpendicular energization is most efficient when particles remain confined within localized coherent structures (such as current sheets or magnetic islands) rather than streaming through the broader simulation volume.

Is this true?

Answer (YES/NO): YES